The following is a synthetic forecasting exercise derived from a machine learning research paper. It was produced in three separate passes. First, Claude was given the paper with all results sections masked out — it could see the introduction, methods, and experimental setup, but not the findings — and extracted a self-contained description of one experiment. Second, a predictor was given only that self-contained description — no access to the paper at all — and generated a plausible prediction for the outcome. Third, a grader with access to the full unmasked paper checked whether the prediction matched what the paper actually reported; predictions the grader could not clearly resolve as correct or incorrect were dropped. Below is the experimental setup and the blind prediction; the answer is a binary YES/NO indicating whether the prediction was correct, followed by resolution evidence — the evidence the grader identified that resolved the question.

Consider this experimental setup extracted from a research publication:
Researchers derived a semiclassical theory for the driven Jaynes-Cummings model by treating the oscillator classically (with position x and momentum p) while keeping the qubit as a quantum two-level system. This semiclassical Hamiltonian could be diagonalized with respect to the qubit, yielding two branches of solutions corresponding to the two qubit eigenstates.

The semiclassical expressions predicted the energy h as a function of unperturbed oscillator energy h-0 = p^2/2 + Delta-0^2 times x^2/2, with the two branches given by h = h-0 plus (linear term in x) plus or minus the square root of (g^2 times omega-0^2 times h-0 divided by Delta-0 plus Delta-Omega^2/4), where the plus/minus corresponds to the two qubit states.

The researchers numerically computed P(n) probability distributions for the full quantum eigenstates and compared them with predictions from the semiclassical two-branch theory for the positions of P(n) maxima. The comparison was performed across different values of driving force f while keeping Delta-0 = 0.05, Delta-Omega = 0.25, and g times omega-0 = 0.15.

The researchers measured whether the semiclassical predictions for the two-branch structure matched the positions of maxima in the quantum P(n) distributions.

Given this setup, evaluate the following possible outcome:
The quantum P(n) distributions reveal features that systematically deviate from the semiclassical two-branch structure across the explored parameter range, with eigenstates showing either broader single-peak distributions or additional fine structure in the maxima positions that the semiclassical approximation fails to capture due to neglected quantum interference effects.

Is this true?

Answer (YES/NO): NO